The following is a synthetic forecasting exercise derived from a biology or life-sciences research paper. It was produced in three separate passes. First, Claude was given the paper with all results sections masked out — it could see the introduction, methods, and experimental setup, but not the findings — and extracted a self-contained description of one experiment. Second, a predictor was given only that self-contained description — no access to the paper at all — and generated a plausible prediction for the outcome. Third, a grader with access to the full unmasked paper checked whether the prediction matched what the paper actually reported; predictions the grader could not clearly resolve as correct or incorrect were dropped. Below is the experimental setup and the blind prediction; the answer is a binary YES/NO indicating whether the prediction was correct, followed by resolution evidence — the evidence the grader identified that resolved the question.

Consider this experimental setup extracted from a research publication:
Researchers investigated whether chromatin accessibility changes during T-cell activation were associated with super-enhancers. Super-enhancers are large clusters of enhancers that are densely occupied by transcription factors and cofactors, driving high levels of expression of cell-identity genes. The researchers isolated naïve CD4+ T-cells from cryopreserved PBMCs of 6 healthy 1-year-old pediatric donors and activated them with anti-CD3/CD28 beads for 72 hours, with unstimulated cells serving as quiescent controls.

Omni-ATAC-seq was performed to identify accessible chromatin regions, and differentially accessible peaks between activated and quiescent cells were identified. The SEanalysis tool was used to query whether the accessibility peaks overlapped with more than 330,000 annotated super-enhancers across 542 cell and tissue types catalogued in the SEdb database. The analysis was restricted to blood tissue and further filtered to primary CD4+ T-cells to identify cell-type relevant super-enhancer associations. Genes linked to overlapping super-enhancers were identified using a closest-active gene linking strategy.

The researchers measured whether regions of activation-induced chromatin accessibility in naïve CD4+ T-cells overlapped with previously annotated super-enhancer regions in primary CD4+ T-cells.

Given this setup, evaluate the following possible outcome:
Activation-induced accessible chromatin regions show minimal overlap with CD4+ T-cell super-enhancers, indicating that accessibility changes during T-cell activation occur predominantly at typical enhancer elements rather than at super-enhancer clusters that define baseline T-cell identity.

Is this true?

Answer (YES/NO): NO